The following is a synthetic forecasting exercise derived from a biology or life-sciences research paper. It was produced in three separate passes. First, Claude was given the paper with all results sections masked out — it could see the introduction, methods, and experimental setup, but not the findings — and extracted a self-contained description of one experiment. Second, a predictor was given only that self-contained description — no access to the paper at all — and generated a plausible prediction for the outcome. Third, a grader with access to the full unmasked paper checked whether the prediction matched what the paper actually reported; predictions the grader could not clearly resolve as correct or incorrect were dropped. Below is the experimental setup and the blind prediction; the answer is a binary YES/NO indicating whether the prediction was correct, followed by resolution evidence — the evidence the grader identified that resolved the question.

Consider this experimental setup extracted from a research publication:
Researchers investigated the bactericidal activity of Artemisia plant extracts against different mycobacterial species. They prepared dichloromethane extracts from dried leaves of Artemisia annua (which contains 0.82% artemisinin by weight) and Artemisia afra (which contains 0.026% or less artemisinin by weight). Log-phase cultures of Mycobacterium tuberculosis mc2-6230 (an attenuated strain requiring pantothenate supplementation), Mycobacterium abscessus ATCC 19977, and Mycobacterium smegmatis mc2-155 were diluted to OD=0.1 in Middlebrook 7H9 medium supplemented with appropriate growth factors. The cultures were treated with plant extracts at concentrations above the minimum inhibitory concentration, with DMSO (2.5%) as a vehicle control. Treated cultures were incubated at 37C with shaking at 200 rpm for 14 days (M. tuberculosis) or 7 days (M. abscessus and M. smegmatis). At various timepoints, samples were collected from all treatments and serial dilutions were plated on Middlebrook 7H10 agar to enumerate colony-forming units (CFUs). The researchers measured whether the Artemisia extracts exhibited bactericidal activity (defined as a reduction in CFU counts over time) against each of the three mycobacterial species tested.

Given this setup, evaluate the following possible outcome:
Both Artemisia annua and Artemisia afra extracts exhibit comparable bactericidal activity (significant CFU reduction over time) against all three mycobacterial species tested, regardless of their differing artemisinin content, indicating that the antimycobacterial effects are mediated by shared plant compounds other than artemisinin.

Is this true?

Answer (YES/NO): NO